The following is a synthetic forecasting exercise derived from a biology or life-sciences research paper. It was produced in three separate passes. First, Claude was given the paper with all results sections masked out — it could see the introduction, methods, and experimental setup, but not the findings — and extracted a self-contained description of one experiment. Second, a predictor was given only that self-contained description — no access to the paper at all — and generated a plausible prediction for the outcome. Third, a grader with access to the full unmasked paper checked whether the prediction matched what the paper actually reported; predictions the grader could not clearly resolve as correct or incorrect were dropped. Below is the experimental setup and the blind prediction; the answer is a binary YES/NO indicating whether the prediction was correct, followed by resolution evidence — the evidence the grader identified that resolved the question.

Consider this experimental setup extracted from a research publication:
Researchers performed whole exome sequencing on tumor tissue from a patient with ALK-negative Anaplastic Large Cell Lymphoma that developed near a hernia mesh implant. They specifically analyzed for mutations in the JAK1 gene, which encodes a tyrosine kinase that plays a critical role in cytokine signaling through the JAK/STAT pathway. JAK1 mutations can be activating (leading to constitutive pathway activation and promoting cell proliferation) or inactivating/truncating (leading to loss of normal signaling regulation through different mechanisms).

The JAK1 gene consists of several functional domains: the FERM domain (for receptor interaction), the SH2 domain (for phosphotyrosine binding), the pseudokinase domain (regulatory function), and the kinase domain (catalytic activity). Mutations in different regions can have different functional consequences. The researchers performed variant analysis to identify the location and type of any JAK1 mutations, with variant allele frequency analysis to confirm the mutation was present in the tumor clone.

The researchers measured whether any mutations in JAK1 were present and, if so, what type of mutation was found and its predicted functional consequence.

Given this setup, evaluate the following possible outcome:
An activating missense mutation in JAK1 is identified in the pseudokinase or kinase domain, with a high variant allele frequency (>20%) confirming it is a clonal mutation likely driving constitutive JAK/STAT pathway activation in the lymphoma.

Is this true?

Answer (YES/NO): NO